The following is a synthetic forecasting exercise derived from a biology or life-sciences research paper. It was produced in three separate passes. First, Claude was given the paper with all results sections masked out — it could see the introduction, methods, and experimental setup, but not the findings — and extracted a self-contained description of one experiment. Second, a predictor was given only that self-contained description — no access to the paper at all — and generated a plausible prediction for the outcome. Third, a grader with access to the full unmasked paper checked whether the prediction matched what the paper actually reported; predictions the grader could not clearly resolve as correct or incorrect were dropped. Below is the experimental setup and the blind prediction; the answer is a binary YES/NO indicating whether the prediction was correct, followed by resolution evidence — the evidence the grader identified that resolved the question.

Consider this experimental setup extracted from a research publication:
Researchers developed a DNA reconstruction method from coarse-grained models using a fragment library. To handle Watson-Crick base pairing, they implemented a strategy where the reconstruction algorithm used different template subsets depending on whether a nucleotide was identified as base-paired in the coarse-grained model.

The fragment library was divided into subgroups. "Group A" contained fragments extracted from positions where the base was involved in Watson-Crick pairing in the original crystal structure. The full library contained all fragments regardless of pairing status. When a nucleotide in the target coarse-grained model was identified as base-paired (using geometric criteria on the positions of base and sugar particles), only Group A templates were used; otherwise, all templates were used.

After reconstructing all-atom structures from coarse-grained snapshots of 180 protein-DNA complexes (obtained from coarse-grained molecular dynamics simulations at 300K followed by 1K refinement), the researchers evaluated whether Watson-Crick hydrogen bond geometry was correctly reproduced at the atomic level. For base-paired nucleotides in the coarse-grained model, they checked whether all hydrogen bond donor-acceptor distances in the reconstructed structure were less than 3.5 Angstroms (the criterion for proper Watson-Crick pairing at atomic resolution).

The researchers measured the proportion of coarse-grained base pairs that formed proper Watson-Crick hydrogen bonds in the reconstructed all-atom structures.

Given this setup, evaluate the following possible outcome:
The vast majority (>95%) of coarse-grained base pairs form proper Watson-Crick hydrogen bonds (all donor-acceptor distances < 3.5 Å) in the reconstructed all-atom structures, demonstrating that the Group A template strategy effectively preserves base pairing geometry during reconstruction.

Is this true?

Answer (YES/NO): NO